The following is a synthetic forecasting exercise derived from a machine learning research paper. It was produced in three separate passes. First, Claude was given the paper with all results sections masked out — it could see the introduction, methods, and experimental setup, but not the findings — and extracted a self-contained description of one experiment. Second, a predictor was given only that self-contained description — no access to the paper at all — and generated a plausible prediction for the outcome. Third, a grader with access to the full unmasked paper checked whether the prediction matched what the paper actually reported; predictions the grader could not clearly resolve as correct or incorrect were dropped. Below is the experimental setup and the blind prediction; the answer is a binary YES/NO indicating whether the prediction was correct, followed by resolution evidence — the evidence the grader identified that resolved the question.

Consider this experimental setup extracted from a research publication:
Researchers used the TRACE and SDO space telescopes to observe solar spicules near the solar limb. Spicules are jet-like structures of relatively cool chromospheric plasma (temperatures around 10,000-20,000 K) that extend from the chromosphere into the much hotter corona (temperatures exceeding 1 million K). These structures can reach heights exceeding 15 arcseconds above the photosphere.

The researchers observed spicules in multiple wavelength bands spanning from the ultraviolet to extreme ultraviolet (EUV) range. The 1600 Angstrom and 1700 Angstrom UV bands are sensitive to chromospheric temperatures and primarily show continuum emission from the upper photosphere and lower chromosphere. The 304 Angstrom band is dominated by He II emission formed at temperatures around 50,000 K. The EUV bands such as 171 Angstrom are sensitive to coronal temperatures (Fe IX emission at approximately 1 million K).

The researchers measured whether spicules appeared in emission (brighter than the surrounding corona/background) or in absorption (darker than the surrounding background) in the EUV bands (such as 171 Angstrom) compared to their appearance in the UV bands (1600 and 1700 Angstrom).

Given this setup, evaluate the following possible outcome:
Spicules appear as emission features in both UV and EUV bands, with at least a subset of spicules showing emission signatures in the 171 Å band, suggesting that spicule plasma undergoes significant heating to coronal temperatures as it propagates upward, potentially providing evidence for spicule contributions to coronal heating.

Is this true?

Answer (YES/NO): NO